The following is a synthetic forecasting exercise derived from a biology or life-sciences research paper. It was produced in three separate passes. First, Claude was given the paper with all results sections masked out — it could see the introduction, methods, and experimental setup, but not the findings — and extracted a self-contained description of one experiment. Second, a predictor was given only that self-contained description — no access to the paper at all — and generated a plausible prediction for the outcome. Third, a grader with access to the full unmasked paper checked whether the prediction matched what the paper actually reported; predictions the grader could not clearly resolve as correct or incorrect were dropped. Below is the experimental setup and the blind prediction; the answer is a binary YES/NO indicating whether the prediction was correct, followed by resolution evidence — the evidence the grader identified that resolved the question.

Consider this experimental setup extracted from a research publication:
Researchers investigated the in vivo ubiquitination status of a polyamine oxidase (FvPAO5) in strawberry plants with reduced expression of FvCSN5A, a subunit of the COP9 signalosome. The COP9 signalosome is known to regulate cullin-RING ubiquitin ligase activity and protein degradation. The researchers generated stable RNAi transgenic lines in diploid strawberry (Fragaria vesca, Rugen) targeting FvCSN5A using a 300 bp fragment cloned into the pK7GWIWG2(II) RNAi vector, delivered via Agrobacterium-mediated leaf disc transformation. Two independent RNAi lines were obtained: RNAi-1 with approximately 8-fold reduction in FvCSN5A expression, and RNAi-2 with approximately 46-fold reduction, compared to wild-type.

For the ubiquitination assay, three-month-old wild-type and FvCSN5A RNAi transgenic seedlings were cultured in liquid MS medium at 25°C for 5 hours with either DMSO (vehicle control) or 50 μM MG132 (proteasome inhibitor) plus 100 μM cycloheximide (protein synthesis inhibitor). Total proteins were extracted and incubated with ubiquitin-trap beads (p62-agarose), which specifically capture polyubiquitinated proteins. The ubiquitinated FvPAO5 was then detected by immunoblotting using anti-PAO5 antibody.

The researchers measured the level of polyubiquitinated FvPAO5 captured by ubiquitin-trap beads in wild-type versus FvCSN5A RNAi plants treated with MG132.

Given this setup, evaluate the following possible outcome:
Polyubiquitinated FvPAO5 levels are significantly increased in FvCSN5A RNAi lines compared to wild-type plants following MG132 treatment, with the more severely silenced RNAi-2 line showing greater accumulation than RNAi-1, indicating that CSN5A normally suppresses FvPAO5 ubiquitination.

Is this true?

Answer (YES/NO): NO